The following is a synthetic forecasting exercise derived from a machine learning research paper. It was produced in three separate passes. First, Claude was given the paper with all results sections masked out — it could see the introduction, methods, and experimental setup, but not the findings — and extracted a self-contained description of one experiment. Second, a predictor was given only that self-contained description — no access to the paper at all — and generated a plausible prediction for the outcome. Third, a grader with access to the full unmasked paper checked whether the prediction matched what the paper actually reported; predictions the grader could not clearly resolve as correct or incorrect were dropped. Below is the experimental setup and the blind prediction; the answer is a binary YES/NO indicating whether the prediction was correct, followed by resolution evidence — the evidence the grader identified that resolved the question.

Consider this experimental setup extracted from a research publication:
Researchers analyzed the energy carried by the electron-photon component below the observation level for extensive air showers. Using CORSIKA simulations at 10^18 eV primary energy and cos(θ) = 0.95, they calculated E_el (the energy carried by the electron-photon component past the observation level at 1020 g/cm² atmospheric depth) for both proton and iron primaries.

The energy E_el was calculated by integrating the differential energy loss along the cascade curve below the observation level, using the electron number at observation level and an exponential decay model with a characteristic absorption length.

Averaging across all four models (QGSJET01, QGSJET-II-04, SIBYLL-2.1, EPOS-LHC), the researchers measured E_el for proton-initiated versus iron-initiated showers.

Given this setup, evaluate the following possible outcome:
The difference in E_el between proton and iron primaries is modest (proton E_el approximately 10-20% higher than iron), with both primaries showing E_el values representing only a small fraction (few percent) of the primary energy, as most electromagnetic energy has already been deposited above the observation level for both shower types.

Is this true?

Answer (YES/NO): NO